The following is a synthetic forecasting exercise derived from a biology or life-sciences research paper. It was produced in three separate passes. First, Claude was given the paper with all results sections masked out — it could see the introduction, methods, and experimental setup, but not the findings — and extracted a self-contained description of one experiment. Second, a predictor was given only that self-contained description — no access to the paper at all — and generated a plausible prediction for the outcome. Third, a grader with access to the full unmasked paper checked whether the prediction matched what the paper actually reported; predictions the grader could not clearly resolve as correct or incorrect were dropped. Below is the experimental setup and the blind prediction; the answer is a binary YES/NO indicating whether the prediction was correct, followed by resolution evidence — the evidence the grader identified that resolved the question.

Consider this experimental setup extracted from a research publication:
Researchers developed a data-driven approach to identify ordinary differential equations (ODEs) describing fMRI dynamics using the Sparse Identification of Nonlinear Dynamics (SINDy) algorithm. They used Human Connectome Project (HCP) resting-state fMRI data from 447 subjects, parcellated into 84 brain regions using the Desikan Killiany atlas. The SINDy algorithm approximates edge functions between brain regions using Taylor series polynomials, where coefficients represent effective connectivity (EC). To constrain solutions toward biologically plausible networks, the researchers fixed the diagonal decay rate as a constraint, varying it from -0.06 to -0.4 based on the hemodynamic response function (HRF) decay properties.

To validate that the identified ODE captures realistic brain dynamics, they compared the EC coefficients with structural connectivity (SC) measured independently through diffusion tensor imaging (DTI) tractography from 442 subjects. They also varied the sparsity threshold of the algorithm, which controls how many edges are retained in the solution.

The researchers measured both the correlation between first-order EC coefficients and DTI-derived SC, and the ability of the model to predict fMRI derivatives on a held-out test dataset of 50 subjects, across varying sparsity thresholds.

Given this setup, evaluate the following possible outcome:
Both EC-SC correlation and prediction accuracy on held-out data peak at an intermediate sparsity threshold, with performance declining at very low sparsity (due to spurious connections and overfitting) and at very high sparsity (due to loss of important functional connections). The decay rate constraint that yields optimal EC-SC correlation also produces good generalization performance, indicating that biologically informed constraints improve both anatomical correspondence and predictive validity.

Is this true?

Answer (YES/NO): NO